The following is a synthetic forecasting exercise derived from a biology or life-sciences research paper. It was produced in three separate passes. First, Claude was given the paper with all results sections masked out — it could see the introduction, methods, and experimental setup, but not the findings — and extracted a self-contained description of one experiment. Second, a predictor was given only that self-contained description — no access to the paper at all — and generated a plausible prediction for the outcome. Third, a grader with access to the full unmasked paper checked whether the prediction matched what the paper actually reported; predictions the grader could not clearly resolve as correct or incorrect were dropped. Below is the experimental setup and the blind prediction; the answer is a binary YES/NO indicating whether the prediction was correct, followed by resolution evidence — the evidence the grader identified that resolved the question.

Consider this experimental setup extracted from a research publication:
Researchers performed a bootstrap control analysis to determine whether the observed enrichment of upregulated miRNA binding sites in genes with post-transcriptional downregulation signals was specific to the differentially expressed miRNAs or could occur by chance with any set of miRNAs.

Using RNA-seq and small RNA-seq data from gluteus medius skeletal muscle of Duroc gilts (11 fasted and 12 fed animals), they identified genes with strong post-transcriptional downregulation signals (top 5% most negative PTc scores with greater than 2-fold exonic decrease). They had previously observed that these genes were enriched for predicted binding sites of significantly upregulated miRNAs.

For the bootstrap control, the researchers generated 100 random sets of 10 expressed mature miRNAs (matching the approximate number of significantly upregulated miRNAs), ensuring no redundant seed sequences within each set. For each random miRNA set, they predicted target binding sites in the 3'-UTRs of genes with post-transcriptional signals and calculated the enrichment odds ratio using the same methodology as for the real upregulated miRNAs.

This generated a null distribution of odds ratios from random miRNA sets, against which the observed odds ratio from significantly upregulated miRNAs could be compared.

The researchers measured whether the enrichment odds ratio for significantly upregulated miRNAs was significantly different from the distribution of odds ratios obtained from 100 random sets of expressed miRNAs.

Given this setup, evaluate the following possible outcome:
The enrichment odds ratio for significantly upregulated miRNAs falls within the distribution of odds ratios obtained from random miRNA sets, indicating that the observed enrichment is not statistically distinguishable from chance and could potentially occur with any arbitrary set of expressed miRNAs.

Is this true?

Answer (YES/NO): NO